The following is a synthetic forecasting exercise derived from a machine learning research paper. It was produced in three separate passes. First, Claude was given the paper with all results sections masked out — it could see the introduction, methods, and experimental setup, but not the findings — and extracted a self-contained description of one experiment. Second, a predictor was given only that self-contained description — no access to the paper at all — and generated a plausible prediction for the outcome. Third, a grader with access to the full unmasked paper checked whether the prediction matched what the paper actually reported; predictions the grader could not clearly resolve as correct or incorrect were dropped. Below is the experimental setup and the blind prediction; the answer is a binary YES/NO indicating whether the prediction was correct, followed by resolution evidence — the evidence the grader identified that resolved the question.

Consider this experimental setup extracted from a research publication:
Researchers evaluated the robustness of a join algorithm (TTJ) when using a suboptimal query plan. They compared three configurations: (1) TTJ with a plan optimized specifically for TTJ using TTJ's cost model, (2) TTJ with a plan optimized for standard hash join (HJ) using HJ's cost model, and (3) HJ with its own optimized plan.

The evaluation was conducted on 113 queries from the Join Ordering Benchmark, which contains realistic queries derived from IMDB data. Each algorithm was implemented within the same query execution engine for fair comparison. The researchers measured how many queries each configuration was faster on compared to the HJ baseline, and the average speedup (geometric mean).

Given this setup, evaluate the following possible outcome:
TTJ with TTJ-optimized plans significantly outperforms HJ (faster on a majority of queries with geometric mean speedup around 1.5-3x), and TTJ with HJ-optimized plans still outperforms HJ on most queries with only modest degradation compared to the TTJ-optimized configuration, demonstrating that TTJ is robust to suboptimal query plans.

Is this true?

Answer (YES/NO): NO